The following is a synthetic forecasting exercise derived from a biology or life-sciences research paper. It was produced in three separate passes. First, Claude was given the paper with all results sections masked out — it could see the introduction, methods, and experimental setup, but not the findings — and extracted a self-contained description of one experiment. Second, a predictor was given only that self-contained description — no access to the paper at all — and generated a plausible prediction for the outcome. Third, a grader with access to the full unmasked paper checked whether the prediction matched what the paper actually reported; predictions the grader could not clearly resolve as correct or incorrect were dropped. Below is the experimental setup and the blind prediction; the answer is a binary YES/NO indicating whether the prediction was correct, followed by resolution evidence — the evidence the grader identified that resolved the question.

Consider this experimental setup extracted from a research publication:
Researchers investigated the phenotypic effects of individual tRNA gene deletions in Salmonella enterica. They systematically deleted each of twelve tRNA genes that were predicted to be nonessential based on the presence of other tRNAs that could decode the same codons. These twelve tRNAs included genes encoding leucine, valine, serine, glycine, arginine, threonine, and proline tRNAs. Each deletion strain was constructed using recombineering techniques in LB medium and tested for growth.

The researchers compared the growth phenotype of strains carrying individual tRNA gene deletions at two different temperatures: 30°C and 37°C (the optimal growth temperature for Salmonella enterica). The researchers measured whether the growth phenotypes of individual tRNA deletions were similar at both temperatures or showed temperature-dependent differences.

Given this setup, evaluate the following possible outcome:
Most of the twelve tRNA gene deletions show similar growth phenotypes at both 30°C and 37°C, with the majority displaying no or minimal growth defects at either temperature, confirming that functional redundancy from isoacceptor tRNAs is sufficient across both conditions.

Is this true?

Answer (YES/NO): YES